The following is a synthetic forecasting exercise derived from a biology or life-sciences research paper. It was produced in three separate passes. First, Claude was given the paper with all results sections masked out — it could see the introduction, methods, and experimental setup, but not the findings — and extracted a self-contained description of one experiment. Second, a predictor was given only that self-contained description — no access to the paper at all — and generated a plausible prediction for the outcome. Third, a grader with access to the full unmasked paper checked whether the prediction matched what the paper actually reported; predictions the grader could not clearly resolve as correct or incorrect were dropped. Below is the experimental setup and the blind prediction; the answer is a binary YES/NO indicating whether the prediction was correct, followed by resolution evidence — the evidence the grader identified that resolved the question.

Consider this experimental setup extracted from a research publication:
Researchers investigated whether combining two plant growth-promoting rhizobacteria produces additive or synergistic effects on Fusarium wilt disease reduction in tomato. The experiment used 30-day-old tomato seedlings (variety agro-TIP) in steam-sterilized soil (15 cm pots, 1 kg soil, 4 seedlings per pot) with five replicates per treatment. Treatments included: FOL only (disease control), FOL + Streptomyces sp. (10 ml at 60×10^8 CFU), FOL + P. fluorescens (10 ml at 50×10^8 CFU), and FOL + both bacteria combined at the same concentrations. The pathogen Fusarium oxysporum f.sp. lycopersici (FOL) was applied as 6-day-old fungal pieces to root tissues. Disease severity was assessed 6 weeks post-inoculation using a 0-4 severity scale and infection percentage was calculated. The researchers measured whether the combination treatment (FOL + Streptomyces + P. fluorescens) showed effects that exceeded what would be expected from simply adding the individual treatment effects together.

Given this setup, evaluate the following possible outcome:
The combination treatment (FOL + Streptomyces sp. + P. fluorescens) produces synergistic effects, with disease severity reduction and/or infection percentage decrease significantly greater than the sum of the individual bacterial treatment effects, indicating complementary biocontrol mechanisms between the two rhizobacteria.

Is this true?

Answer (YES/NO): NO